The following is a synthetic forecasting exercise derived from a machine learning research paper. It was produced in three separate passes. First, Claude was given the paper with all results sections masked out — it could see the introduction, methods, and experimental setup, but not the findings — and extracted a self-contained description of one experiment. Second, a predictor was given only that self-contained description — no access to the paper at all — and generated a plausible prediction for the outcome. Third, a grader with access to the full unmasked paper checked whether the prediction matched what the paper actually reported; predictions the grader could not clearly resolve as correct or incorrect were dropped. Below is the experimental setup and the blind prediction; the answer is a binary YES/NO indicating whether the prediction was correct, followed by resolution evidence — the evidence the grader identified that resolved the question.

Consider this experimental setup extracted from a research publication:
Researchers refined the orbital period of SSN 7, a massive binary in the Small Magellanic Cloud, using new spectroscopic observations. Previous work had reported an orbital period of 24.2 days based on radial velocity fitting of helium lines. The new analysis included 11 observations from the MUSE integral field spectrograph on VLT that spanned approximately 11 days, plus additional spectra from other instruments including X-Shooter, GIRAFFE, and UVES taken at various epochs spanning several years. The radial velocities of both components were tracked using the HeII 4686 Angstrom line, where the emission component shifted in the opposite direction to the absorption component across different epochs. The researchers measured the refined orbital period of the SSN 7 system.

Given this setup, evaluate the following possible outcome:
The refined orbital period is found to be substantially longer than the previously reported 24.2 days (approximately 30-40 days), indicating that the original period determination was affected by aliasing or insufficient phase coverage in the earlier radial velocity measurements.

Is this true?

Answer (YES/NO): NO